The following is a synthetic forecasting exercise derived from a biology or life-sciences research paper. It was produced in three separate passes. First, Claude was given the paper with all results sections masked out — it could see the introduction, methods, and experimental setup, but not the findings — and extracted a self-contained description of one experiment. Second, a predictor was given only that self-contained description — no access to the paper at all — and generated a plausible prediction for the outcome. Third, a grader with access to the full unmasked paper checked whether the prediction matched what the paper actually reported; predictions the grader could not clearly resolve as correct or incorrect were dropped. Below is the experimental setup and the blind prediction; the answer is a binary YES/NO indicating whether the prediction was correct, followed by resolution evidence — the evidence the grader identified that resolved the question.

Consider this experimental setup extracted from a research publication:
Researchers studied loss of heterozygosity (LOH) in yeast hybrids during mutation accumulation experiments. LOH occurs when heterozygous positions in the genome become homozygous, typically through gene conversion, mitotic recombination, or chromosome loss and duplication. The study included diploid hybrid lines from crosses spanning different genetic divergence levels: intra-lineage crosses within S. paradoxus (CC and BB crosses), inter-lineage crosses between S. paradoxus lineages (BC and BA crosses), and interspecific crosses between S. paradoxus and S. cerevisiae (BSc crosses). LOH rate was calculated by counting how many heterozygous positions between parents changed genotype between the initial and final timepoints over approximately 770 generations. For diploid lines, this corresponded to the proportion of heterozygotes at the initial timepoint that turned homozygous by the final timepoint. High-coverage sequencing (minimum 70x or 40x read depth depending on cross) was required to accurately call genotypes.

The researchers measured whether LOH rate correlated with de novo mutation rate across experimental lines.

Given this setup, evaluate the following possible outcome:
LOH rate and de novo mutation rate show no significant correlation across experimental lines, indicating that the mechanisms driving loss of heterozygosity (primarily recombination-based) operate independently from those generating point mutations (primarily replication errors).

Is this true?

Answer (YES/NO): NO